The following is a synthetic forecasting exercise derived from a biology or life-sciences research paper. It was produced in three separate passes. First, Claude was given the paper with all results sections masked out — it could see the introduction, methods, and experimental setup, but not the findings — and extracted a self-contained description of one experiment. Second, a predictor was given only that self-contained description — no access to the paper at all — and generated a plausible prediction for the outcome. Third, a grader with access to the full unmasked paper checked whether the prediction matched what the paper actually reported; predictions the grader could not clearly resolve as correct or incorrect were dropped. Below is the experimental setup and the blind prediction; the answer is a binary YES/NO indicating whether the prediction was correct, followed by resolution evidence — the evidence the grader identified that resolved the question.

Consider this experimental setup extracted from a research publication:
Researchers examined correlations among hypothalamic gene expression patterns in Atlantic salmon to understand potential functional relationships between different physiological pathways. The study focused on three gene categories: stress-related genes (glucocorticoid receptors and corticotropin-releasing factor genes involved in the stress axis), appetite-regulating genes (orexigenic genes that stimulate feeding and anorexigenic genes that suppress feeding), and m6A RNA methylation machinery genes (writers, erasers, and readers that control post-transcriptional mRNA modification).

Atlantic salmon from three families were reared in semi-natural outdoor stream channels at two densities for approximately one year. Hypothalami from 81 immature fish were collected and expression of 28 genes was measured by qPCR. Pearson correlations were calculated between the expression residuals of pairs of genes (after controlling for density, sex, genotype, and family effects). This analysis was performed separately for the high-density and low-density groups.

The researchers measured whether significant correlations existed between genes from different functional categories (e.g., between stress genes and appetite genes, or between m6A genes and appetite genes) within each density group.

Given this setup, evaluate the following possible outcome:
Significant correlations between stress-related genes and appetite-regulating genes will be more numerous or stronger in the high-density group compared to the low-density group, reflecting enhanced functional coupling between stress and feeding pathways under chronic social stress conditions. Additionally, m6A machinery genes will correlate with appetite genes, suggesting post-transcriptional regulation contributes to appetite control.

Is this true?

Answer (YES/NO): NO